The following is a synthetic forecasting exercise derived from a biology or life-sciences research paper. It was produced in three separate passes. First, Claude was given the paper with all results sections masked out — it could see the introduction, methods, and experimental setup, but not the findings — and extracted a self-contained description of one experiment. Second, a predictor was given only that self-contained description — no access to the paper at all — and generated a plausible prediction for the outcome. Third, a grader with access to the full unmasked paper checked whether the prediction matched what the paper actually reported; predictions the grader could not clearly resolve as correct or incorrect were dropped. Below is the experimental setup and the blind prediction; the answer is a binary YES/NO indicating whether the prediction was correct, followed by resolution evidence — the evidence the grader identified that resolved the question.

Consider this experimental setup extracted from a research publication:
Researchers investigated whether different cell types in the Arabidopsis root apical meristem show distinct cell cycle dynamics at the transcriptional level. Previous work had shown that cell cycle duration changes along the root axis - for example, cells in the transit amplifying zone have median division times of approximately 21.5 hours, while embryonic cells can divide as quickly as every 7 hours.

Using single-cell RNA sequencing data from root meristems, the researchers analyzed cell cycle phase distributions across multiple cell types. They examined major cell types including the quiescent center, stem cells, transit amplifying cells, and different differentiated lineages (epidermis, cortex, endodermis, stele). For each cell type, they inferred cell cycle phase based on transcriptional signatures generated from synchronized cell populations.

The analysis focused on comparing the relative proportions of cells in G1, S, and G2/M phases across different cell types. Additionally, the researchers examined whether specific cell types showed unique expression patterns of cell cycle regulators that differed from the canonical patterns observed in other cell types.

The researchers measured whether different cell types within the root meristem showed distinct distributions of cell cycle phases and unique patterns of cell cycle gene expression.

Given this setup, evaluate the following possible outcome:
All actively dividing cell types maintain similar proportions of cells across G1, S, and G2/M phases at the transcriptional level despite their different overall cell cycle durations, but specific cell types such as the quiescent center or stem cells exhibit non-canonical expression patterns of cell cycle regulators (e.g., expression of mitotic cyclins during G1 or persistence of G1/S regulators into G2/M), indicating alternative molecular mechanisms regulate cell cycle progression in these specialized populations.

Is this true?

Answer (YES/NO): NO